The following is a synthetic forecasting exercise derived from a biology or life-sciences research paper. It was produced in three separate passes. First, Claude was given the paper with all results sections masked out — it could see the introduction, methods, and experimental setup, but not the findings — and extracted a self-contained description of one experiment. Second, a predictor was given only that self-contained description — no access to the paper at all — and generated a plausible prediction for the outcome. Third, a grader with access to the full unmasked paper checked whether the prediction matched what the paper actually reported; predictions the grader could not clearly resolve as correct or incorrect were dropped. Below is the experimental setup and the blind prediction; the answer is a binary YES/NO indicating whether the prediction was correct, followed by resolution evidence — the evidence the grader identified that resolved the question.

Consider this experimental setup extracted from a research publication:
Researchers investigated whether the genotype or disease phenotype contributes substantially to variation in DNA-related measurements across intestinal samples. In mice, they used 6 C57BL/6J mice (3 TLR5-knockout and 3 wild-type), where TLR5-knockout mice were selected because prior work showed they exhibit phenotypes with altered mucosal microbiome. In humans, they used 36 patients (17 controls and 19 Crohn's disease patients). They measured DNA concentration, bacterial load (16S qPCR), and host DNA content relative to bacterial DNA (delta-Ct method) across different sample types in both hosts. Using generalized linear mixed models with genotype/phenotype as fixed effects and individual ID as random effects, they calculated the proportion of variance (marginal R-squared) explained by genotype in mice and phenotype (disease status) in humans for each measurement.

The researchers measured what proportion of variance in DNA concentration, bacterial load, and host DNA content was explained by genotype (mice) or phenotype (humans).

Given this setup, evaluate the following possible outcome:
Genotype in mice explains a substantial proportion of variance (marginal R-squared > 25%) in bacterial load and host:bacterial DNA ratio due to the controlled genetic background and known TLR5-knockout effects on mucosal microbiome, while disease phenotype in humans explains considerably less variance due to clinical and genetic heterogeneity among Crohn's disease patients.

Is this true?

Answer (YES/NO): NO